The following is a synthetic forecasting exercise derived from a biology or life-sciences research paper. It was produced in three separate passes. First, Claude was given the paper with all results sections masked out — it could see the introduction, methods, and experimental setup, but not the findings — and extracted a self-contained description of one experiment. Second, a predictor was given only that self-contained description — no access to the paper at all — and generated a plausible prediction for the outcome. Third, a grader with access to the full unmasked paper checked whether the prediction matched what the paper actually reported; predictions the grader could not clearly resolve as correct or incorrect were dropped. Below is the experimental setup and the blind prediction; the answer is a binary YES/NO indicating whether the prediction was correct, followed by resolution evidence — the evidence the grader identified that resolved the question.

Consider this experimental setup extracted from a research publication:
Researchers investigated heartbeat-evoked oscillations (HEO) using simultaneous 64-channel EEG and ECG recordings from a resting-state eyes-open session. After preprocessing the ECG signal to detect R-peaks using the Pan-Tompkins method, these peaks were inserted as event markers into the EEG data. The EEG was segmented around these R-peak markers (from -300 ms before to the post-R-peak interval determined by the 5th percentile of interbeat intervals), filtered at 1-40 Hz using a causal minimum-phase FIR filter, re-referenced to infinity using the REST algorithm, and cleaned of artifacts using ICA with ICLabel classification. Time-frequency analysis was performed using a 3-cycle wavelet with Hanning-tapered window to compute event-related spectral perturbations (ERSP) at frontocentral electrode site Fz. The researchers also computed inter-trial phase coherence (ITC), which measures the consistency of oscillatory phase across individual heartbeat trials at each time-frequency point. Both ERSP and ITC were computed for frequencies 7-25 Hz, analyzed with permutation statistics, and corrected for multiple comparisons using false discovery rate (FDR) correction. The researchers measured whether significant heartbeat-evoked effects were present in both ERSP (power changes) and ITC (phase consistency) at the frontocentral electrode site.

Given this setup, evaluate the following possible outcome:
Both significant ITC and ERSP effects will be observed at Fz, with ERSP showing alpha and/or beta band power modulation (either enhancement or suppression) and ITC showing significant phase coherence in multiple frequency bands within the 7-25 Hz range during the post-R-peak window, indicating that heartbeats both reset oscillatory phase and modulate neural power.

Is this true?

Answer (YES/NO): NO